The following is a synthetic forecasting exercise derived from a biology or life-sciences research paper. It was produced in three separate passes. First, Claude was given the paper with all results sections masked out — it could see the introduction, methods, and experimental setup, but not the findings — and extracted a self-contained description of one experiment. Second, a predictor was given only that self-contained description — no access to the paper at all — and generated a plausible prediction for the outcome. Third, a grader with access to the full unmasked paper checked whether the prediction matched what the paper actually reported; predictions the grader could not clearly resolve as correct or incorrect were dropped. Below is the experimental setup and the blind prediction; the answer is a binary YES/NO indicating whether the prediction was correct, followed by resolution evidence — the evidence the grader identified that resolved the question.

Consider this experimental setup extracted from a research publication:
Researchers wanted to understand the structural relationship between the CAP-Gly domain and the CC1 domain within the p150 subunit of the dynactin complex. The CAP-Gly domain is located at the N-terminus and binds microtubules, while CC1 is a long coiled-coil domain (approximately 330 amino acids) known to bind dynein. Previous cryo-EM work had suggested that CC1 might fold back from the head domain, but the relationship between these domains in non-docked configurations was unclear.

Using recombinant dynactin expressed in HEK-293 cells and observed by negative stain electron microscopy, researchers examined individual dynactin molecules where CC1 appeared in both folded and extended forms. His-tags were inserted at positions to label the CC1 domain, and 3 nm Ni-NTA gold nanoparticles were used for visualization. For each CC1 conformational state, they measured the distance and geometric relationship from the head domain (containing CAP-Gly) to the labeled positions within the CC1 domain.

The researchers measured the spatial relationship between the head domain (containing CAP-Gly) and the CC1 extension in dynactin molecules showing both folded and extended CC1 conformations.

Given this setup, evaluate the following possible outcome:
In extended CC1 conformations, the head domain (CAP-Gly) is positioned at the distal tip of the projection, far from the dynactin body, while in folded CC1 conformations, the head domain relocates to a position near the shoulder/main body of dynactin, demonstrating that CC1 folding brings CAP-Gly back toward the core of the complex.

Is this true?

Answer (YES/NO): NO